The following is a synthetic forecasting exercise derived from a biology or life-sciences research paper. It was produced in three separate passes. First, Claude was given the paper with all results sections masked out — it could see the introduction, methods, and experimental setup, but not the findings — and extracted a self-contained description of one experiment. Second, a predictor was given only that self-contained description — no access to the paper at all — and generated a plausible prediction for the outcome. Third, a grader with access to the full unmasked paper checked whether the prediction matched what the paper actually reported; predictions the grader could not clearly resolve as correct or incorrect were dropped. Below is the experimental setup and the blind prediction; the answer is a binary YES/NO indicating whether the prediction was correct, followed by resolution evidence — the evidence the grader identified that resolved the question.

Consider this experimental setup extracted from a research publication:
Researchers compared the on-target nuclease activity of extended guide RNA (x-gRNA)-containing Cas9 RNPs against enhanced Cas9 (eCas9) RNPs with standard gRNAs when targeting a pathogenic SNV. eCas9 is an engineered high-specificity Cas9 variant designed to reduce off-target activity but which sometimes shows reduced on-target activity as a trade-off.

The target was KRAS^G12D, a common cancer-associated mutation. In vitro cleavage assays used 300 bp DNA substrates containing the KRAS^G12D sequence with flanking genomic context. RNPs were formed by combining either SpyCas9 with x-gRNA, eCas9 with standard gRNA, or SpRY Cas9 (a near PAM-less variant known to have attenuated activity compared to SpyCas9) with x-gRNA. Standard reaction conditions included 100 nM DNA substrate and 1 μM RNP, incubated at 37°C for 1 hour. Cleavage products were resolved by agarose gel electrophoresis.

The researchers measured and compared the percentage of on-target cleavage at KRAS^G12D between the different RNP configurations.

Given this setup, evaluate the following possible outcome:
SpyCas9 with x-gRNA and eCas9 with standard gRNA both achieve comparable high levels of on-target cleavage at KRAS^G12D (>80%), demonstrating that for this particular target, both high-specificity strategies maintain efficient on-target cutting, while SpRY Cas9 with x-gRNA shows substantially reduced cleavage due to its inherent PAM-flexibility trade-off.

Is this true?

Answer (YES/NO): NO